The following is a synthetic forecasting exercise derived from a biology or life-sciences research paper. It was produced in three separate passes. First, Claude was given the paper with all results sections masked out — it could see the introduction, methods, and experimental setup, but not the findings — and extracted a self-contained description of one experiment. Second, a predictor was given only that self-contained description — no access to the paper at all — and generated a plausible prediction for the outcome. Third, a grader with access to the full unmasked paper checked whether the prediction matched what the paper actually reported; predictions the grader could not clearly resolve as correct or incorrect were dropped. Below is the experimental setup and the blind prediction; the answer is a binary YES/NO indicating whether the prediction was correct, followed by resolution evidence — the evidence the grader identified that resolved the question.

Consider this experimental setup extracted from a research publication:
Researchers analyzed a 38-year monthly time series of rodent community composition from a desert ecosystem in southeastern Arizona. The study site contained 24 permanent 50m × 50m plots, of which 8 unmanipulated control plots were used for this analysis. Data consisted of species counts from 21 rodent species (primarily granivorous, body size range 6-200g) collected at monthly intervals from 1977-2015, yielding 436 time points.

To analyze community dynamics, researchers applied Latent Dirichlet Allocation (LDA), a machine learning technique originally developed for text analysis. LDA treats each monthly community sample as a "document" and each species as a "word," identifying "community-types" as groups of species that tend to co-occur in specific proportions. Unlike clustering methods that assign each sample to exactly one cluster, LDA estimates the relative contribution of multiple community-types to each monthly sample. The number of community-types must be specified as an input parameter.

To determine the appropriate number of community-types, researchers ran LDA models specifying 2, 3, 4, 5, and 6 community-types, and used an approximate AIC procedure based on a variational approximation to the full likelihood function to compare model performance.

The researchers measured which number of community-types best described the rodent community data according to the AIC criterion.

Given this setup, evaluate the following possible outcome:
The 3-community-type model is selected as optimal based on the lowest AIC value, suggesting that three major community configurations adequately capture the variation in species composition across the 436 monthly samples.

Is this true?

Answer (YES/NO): NO